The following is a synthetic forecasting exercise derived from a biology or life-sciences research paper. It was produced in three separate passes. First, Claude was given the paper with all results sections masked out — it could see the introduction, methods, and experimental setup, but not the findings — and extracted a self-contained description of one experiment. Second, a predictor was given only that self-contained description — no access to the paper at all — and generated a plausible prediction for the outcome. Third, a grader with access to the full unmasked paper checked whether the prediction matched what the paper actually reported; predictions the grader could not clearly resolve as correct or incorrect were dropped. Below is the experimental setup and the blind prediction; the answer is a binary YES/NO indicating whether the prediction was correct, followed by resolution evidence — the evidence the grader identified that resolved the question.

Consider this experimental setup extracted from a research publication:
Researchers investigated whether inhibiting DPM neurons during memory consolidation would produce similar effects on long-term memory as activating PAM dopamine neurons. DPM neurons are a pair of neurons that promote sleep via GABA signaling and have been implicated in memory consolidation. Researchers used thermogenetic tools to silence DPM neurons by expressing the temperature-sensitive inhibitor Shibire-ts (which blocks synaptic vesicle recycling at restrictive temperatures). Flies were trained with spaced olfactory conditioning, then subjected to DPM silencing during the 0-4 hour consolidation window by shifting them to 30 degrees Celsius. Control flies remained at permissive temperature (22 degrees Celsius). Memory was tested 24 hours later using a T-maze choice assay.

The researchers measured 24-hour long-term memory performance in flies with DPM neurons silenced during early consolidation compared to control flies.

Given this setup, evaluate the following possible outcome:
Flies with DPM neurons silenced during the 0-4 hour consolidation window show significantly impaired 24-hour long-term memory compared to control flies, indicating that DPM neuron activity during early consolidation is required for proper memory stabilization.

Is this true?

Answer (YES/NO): YES